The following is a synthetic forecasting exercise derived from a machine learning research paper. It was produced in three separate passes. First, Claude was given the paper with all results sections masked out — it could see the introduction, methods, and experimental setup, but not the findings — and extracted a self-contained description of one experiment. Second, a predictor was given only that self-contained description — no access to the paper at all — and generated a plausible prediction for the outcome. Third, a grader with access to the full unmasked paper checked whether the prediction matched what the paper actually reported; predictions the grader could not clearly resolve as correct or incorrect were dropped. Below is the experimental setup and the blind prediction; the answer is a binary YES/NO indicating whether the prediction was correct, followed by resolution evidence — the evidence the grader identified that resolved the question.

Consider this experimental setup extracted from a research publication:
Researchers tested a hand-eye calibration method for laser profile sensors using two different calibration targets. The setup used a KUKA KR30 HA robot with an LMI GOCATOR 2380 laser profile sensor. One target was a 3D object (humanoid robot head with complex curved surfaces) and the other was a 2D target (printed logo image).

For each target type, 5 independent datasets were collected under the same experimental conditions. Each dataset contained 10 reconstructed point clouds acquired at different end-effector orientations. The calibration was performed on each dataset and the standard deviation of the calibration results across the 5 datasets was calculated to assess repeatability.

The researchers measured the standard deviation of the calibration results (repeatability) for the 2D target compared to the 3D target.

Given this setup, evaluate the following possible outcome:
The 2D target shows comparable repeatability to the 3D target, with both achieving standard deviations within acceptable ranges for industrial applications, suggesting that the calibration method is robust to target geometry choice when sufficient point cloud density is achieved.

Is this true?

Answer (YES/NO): NO